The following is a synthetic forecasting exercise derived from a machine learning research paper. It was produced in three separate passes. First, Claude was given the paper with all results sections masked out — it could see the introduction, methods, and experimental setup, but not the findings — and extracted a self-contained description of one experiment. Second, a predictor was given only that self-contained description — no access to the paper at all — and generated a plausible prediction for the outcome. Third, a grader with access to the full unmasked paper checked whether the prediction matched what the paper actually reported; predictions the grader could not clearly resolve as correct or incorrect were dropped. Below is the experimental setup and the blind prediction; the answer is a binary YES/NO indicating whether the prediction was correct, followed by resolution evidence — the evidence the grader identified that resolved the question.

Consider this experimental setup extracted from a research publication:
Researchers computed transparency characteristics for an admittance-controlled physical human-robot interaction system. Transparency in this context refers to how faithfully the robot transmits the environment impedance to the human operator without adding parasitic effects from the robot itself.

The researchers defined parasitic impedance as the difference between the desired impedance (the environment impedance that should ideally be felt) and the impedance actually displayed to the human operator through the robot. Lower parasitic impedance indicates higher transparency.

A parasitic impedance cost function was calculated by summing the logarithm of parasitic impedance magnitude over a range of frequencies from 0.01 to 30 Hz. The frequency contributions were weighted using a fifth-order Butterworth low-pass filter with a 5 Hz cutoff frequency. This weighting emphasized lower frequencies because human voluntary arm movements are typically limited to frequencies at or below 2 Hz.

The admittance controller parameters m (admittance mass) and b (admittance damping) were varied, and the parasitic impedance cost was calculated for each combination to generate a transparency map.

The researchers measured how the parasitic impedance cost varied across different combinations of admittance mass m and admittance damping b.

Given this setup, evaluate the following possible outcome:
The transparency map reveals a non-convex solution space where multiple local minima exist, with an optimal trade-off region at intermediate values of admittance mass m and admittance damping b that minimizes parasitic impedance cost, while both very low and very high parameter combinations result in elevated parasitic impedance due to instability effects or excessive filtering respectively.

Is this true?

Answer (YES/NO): NO